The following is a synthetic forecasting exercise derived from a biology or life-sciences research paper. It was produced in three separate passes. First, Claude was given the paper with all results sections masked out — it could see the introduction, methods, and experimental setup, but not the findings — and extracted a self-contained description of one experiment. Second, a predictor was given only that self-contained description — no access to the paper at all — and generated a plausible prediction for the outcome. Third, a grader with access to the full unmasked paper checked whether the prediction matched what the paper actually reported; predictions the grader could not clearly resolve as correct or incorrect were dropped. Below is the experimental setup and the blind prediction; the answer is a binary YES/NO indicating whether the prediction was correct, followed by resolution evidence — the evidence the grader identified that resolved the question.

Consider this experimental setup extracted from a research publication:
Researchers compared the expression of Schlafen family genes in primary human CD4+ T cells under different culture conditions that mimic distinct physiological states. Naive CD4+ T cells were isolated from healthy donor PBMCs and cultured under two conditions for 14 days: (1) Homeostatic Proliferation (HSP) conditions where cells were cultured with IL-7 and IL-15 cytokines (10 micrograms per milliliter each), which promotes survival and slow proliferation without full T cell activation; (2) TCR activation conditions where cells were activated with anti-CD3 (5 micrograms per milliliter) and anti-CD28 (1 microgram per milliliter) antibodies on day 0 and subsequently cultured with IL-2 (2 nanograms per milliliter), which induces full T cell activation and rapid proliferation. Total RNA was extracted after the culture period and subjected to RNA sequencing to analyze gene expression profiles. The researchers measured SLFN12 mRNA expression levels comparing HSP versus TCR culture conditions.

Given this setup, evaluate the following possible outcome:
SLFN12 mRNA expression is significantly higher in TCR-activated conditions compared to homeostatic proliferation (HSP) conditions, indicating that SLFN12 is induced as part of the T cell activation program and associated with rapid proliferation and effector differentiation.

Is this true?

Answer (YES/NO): NO